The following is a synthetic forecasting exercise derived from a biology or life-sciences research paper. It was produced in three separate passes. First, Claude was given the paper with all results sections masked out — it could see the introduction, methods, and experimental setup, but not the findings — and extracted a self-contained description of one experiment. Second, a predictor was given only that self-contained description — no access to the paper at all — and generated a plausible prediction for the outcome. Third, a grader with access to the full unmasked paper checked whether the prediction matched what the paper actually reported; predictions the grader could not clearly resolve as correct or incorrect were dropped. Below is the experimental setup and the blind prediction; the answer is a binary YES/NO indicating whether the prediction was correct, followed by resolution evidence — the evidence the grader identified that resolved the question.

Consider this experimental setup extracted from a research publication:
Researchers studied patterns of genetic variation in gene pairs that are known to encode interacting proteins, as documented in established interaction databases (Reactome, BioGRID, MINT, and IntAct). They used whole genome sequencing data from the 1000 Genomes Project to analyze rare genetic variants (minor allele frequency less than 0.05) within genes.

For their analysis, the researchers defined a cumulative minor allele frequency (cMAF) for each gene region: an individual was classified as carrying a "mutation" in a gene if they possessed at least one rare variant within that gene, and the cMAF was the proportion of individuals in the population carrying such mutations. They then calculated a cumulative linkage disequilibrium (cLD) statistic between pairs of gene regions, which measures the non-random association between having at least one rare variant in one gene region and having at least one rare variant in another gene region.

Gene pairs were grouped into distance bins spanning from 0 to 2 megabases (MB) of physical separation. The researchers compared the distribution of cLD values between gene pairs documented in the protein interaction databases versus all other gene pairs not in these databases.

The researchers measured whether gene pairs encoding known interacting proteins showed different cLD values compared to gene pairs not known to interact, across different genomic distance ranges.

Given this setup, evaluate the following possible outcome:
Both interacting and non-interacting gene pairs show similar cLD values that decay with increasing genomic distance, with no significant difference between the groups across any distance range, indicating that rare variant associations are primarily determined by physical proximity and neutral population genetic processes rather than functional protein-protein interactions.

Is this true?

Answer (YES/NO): NO